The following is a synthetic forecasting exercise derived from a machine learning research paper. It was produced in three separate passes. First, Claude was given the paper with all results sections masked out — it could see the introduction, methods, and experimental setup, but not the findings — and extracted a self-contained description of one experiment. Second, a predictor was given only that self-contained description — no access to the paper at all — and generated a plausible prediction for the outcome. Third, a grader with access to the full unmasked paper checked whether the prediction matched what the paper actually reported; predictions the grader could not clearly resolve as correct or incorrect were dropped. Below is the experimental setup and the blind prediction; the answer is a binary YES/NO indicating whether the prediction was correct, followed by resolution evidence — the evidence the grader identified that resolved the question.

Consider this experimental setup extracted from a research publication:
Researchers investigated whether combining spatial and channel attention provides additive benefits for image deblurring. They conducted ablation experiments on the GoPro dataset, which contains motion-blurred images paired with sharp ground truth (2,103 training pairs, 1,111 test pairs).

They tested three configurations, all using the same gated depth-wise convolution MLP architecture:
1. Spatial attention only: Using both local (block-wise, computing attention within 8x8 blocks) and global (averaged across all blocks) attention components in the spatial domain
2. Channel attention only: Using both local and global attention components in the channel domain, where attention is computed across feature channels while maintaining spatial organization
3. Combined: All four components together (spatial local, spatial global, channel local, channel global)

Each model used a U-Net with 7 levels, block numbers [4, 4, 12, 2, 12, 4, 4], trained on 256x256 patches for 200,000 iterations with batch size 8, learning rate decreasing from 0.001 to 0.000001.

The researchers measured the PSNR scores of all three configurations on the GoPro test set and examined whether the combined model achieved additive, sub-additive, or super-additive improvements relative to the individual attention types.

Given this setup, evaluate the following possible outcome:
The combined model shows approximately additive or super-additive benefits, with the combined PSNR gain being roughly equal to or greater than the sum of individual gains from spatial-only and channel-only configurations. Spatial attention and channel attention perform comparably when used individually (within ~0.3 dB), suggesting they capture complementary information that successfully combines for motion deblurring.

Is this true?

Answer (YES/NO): NO